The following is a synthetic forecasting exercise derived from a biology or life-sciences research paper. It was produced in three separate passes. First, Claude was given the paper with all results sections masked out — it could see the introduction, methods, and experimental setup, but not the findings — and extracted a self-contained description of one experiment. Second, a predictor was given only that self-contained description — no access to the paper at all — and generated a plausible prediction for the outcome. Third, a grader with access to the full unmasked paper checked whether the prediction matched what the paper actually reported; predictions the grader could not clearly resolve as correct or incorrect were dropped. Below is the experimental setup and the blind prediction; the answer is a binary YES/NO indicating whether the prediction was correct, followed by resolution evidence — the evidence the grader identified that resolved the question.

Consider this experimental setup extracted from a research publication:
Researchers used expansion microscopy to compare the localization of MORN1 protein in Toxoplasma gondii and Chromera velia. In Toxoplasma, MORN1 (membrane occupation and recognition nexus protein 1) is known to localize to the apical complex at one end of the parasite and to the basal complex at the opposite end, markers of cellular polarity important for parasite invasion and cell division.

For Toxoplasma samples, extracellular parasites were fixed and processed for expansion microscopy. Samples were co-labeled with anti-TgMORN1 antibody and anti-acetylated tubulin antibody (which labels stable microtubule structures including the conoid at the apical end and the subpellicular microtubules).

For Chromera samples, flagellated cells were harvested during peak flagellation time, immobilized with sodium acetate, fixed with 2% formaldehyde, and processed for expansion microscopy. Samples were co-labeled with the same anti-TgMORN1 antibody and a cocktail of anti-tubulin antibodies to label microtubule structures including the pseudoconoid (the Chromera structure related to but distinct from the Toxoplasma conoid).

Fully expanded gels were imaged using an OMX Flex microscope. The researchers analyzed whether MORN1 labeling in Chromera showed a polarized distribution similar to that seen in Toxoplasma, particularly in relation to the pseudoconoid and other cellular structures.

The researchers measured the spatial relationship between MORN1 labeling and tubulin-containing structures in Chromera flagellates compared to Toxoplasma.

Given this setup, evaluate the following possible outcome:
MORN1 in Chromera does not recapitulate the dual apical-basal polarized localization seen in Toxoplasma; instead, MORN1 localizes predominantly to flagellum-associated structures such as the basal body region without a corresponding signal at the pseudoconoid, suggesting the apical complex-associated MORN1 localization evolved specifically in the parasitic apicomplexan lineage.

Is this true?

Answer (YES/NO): YES